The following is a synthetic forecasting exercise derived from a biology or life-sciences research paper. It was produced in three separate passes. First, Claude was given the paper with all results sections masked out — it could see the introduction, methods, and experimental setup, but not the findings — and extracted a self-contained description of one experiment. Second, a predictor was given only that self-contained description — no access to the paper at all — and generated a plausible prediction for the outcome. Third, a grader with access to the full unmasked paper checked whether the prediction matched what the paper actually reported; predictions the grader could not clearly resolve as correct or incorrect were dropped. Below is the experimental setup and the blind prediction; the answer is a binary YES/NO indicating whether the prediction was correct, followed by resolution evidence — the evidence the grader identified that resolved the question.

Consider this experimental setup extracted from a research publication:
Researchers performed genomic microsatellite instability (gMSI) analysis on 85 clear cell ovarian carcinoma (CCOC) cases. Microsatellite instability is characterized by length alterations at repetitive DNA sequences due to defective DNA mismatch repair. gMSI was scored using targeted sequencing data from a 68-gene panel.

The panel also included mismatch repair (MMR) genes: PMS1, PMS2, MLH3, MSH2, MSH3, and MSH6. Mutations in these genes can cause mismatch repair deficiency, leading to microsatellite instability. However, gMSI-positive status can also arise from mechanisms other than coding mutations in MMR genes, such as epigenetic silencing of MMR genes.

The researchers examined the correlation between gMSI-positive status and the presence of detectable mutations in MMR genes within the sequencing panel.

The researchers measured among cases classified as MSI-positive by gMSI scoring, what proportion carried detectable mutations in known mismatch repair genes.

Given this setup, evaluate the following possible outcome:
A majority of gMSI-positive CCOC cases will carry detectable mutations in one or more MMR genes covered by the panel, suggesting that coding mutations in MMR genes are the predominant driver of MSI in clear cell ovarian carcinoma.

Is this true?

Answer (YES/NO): YES